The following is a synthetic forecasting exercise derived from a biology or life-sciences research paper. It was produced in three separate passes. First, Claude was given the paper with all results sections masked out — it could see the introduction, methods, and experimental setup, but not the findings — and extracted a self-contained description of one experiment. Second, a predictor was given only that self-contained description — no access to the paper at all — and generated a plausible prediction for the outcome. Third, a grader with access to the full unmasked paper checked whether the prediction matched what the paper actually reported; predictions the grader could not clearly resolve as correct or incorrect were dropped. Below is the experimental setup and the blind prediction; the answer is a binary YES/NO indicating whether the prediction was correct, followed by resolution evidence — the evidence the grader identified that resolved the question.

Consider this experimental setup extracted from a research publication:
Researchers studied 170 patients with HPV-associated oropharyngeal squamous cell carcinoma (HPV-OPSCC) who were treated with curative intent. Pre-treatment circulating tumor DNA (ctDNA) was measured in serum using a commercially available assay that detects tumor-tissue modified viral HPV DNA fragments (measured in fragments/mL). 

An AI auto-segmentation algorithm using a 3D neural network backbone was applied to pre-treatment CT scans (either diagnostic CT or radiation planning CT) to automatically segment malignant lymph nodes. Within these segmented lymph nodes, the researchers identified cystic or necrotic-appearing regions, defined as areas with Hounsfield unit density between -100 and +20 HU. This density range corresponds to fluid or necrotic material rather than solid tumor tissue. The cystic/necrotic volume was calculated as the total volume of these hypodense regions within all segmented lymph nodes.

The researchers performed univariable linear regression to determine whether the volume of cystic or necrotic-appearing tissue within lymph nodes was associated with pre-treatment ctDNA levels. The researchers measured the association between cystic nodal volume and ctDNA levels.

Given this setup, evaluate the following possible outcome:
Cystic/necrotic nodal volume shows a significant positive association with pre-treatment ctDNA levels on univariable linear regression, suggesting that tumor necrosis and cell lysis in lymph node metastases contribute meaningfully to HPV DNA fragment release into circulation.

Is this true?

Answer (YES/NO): NO